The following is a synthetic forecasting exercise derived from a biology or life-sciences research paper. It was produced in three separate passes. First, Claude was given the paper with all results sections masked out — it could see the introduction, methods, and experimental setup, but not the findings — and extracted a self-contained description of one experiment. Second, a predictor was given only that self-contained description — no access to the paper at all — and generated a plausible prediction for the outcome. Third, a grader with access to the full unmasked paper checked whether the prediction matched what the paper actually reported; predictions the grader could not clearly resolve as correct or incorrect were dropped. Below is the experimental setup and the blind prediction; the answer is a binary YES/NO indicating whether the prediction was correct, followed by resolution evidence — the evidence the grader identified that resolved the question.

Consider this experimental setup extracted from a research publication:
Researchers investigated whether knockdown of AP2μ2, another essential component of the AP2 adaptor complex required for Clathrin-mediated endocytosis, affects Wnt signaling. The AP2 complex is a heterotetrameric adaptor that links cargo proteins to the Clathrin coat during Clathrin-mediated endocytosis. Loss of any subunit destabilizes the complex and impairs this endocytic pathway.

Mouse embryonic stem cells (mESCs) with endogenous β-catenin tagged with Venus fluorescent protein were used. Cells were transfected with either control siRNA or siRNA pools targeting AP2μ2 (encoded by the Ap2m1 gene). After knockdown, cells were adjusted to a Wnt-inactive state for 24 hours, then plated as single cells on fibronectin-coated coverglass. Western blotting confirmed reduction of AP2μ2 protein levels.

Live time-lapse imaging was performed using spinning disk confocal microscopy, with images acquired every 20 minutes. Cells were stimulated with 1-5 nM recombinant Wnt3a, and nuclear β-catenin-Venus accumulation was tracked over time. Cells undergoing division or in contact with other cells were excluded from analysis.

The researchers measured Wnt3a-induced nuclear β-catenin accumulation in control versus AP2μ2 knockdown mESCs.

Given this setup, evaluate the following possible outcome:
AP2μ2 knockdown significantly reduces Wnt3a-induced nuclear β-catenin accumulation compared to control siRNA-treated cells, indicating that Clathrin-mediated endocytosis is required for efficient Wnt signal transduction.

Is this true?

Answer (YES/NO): NO